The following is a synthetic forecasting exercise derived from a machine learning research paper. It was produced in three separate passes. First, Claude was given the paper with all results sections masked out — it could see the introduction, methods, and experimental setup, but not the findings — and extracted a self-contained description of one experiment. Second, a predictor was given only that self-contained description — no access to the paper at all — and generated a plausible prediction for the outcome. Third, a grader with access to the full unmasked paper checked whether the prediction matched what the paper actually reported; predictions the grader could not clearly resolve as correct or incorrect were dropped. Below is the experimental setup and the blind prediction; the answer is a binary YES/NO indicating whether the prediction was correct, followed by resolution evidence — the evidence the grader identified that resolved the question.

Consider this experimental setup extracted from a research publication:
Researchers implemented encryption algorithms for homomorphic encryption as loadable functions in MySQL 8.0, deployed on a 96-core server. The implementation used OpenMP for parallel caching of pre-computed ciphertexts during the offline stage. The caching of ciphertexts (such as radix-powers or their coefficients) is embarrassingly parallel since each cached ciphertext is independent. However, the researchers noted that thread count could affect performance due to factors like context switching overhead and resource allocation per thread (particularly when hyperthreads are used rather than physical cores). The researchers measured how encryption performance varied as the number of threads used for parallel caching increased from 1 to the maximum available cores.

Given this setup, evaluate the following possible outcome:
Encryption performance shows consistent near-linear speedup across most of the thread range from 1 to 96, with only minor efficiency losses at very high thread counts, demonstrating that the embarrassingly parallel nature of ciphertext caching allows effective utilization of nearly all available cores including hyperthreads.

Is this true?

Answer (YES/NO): NO